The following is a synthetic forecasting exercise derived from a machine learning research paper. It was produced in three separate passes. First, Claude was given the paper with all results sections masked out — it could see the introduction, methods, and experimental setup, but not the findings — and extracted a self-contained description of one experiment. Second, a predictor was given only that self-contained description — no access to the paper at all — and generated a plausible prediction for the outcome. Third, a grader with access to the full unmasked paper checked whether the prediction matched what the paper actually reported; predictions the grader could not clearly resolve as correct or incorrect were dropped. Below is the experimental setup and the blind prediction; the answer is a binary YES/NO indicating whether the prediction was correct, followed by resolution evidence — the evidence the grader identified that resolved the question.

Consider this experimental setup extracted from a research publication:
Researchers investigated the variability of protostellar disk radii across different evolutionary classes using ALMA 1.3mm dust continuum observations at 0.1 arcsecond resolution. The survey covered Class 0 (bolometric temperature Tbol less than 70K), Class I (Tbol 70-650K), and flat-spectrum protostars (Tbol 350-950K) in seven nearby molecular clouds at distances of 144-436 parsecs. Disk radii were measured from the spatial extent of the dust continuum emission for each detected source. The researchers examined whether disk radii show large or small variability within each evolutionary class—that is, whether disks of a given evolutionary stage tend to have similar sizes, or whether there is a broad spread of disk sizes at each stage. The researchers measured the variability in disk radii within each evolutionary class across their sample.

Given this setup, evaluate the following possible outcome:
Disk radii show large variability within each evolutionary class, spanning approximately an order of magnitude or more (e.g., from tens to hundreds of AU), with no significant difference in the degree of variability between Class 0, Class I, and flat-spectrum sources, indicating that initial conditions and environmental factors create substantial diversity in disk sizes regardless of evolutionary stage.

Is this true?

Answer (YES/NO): NO